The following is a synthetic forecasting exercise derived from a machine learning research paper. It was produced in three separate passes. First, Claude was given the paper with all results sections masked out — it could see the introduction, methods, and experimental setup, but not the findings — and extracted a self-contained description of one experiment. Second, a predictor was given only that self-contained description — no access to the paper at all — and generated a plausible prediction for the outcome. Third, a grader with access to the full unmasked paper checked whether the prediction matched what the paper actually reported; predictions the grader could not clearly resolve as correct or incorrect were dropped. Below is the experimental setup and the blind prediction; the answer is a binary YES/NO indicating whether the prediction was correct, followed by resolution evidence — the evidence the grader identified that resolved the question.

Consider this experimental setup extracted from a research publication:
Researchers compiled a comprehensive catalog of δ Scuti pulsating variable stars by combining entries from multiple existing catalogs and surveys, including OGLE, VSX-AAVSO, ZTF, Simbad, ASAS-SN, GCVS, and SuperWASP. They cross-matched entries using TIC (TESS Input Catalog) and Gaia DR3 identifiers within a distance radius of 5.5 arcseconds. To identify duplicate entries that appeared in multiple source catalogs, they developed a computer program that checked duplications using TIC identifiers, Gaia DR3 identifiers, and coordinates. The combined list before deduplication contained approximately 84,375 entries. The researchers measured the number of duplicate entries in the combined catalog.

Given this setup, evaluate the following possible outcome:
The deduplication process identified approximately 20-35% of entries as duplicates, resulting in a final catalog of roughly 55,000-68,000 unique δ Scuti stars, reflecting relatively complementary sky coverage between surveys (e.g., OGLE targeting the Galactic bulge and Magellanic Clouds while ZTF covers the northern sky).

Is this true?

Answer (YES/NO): YES